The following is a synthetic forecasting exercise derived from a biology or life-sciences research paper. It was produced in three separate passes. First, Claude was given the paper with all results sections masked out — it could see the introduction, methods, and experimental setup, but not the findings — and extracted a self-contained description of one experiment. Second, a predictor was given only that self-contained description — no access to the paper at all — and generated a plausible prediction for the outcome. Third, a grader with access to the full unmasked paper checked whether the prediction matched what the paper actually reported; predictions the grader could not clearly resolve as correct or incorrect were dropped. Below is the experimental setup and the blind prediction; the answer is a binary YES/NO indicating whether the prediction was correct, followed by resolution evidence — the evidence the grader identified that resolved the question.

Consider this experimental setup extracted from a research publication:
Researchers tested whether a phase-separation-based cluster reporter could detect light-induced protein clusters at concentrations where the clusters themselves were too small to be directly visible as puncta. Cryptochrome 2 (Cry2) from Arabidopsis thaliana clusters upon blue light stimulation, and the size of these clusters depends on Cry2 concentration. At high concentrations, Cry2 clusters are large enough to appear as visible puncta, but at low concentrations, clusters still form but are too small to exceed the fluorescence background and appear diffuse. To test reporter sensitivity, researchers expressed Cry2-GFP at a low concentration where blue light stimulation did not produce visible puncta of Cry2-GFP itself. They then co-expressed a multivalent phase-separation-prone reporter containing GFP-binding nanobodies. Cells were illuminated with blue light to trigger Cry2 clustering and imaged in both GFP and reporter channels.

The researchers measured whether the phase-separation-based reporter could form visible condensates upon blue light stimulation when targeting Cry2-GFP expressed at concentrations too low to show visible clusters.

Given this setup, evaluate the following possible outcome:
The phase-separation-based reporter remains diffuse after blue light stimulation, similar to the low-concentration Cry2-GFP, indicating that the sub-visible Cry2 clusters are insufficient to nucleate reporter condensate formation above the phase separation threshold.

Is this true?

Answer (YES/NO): NO